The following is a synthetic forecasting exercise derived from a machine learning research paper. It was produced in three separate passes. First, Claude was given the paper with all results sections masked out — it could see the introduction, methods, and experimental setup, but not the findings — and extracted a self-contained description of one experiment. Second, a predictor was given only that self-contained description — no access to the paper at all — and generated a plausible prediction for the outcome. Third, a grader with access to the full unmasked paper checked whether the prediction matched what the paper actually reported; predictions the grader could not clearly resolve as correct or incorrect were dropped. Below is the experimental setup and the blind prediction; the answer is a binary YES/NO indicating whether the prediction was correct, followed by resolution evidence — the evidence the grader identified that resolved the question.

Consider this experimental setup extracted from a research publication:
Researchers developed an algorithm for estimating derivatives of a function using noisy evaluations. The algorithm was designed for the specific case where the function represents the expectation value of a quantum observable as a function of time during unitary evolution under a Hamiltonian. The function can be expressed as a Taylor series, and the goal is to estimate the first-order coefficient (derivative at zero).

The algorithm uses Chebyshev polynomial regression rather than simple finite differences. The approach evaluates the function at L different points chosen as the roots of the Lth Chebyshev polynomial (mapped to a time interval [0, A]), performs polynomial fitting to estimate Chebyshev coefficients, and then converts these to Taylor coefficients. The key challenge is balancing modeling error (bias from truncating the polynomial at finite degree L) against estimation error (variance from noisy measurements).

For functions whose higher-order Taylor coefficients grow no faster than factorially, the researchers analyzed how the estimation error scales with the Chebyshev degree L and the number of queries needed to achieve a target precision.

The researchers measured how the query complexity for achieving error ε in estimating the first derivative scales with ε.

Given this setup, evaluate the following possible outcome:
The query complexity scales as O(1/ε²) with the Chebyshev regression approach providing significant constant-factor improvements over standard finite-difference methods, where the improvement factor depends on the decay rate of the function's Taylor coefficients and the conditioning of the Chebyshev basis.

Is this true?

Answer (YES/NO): NO